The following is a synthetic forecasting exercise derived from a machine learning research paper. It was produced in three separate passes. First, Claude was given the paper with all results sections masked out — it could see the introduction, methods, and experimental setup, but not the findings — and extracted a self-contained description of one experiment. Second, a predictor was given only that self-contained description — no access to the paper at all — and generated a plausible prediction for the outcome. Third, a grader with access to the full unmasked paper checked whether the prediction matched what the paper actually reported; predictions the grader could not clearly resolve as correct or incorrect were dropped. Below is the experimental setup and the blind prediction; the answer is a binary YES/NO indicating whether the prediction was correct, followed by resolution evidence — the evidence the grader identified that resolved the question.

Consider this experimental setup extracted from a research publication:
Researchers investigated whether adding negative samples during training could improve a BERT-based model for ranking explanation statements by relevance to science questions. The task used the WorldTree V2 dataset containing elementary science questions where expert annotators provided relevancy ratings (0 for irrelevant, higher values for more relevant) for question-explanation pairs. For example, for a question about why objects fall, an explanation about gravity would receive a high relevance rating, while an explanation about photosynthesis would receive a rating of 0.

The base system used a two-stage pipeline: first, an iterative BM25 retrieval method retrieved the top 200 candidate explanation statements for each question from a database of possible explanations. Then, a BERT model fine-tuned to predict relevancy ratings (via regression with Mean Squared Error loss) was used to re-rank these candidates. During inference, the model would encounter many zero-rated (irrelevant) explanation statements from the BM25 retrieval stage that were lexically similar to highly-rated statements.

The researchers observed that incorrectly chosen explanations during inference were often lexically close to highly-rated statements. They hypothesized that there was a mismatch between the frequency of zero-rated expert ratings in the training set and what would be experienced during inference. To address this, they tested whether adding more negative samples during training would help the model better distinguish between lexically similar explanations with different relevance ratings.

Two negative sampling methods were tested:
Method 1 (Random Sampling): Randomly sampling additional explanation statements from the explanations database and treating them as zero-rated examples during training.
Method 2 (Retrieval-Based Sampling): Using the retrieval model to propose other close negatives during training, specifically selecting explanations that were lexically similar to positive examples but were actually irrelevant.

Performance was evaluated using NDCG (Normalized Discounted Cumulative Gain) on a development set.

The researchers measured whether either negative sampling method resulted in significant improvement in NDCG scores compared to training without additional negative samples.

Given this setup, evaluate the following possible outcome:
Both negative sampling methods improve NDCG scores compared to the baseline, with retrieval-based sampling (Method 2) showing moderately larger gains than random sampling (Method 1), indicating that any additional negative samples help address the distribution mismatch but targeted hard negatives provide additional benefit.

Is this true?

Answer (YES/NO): NO